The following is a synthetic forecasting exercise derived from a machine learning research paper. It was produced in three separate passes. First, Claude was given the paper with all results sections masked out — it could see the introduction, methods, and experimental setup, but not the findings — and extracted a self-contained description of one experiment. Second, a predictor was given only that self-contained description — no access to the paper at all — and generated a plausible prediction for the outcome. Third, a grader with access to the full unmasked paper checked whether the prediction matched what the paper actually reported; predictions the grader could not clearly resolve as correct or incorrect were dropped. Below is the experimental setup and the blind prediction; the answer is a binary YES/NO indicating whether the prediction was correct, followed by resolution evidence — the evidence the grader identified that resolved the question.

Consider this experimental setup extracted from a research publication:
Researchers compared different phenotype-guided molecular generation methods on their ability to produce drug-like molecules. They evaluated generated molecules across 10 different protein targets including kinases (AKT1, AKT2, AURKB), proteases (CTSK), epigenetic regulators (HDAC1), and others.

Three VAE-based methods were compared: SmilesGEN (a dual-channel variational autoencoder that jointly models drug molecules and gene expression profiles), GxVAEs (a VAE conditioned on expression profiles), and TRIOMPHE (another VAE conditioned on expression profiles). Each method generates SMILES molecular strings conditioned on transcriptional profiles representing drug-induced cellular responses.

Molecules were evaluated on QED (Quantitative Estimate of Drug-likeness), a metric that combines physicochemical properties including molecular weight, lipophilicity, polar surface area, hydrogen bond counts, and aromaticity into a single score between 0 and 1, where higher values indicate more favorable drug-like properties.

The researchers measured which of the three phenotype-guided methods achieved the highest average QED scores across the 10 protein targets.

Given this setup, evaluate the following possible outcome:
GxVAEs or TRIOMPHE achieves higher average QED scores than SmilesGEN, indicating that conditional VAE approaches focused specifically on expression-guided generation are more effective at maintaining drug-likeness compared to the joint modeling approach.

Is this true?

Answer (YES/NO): YES